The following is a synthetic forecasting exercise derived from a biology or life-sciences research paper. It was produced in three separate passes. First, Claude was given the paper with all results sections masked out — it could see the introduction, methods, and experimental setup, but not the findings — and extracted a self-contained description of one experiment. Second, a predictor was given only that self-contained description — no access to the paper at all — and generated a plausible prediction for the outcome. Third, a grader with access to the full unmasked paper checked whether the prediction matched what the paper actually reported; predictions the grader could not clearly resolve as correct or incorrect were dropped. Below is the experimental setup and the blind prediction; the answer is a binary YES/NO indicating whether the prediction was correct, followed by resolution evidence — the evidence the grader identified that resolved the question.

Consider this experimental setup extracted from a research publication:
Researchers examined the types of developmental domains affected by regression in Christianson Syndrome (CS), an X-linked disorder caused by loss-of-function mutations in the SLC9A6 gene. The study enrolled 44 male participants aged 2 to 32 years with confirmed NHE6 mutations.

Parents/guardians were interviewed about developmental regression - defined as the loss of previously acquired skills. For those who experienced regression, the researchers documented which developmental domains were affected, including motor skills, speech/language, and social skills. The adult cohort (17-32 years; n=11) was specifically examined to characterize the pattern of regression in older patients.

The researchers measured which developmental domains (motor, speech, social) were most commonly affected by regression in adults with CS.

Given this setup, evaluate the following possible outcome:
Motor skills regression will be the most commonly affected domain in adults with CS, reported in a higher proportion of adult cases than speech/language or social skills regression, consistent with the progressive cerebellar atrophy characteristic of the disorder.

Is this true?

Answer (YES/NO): YES